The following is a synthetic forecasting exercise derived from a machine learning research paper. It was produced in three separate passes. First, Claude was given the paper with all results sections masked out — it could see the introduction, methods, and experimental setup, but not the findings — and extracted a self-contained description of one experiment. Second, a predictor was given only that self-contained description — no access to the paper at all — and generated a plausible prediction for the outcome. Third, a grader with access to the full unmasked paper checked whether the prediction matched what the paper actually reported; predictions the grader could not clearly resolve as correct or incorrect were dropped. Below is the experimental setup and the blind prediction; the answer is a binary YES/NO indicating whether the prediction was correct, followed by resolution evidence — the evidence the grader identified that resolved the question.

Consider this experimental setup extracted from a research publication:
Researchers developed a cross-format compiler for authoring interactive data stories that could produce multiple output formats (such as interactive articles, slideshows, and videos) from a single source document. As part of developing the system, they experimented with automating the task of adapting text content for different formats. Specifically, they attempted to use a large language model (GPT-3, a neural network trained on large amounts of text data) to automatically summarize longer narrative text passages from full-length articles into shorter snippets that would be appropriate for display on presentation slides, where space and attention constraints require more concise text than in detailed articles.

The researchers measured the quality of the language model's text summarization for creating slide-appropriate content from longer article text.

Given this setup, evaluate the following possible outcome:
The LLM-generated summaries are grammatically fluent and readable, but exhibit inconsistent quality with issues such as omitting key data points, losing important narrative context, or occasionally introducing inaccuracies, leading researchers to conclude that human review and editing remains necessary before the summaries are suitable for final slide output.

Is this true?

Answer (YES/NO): NO